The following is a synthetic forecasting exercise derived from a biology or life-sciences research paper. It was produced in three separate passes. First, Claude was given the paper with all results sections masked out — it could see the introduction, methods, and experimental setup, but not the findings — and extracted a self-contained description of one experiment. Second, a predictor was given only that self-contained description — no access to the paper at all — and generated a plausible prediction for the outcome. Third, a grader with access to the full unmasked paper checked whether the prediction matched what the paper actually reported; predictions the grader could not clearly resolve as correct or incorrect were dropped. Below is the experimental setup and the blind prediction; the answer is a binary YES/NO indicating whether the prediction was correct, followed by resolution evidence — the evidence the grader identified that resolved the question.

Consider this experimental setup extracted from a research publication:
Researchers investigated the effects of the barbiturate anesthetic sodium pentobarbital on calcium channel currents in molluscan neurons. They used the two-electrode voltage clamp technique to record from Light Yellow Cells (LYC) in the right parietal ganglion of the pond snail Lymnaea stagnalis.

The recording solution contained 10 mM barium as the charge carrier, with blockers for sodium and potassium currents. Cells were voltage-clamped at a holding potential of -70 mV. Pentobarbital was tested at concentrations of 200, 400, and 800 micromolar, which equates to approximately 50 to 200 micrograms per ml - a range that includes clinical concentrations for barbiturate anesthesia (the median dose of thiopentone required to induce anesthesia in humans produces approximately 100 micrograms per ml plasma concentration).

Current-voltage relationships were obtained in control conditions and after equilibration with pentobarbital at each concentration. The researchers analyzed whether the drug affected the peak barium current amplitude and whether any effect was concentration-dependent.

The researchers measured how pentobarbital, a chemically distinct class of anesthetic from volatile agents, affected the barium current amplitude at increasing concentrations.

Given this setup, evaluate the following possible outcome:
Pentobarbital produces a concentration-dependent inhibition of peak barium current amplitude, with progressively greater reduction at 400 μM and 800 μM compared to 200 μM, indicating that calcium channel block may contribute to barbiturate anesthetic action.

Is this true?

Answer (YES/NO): YES